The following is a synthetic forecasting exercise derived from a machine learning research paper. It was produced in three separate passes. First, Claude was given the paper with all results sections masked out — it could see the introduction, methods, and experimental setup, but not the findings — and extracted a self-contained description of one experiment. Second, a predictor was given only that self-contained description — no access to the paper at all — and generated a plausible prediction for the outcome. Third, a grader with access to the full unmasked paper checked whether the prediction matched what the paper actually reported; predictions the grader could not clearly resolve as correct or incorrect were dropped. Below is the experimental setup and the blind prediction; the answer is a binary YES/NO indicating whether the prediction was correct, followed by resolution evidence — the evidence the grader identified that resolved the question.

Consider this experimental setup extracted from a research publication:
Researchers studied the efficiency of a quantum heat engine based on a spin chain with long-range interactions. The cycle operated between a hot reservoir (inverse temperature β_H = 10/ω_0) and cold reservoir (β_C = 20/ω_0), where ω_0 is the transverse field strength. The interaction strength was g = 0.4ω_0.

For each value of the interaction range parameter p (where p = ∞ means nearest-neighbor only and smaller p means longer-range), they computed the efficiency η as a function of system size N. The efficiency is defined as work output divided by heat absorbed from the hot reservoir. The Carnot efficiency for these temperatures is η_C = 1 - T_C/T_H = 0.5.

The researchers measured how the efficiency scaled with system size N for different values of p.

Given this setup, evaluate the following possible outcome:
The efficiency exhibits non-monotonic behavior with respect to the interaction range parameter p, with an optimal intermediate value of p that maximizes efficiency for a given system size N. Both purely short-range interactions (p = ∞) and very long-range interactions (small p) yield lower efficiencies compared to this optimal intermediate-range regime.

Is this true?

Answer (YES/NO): NO